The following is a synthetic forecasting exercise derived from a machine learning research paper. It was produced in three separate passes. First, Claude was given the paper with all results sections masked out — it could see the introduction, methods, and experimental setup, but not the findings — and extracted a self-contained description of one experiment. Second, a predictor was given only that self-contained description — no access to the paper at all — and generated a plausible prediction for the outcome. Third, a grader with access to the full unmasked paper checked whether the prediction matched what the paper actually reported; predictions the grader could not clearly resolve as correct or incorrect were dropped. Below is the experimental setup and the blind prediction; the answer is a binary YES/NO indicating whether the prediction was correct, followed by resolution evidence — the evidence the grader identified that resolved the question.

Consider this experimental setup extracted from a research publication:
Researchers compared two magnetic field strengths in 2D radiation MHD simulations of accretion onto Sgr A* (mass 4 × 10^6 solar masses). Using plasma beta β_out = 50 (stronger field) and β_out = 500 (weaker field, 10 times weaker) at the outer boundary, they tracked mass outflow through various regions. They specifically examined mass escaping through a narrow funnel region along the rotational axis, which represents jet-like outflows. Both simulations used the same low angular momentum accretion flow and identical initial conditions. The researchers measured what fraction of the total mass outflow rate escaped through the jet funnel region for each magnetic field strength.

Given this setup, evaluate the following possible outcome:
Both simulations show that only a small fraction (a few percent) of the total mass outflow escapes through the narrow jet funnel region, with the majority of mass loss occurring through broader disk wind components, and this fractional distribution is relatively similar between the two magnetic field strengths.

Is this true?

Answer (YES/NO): NO